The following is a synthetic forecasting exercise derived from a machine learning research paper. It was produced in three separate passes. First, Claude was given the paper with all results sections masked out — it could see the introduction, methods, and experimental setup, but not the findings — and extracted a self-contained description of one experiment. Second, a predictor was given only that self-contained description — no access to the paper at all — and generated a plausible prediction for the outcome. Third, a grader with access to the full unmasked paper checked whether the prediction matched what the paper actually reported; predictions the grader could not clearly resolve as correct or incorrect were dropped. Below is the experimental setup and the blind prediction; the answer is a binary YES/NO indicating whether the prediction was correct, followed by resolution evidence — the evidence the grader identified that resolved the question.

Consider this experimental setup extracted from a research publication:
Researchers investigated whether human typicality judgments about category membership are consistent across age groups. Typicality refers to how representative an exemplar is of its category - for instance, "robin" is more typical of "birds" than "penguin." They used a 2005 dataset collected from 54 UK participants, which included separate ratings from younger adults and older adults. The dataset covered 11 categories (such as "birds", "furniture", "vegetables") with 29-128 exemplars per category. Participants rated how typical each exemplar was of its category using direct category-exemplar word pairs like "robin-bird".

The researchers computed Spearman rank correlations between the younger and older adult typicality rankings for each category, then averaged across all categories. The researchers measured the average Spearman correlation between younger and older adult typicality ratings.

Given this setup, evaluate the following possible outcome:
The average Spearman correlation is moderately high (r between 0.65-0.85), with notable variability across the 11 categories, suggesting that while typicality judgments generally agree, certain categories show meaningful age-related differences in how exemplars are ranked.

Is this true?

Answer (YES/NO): NO